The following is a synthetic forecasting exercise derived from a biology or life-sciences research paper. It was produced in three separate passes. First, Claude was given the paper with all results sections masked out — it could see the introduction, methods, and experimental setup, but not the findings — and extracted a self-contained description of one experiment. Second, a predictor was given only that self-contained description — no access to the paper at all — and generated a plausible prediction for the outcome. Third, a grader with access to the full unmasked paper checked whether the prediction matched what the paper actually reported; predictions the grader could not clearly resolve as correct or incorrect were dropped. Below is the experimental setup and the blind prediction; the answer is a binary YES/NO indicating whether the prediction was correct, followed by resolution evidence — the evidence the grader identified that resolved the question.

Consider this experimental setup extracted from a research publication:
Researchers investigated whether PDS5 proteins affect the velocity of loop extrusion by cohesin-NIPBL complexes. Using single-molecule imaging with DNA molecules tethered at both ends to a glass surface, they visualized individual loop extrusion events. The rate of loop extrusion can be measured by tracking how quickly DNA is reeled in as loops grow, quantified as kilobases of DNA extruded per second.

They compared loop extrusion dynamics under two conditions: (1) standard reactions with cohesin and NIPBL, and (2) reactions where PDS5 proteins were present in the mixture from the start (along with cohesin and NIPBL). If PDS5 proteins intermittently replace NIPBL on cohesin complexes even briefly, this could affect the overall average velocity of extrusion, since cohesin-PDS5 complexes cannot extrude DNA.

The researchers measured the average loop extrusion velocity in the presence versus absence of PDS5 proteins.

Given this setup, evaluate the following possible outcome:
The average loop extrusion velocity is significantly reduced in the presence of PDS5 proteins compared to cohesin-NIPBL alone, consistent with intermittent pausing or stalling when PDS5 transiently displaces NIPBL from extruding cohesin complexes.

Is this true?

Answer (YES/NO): YES